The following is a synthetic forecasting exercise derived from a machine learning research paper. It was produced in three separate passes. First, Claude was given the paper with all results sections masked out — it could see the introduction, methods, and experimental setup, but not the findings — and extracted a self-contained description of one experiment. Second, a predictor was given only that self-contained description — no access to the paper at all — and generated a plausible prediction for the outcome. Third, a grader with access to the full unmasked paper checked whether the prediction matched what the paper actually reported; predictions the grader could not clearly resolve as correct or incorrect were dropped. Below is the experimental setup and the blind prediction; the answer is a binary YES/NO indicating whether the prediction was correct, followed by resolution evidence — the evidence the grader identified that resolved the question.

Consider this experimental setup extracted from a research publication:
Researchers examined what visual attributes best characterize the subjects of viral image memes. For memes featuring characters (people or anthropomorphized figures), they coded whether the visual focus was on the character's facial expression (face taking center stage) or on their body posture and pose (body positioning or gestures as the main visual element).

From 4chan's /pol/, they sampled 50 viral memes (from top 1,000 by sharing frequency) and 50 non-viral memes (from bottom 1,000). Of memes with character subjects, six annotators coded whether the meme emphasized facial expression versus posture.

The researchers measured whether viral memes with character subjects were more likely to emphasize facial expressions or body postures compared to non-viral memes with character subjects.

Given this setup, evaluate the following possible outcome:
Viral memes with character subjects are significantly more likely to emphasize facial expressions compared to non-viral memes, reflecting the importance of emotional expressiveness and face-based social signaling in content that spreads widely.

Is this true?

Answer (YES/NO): YES